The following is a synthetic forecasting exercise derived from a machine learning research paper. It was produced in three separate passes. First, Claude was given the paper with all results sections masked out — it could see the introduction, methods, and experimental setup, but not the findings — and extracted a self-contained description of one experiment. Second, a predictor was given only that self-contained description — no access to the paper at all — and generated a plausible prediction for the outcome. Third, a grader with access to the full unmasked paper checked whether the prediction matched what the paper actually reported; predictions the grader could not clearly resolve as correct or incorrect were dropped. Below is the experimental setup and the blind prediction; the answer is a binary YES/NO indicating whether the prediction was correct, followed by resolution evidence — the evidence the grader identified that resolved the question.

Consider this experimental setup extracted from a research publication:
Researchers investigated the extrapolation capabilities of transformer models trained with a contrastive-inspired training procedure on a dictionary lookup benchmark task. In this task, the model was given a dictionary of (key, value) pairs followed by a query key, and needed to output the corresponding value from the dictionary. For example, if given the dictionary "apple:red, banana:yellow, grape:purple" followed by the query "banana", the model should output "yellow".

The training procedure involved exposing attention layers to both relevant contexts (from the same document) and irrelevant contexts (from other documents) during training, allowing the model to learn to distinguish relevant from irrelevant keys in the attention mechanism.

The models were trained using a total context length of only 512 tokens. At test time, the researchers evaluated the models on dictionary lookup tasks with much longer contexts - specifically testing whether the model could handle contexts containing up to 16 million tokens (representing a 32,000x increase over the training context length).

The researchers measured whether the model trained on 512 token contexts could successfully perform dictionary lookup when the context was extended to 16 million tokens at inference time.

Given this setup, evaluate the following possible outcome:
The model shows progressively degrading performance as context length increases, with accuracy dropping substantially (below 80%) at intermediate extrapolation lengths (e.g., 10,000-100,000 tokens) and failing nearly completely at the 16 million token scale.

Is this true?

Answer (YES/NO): NO